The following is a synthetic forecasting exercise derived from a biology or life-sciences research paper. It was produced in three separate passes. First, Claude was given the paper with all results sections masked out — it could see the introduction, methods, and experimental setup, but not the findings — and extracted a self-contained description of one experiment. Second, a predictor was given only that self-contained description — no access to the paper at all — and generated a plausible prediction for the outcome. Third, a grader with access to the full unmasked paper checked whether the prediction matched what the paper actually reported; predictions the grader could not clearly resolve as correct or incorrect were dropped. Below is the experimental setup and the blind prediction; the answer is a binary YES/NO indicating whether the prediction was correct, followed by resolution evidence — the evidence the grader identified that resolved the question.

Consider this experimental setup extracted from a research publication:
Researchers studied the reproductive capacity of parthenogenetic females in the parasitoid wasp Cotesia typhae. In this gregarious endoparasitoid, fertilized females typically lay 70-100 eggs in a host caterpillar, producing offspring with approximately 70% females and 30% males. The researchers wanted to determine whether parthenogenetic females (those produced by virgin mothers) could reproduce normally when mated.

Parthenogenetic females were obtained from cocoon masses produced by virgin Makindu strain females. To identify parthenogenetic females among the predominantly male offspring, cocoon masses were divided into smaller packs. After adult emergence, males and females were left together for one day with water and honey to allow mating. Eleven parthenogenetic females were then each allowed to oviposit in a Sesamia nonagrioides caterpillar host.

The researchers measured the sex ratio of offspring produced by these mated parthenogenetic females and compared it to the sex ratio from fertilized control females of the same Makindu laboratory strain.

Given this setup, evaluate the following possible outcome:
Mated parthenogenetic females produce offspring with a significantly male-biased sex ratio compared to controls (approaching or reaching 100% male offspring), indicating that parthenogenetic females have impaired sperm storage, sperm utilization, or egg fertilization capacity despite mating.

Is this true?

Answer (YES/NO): NO